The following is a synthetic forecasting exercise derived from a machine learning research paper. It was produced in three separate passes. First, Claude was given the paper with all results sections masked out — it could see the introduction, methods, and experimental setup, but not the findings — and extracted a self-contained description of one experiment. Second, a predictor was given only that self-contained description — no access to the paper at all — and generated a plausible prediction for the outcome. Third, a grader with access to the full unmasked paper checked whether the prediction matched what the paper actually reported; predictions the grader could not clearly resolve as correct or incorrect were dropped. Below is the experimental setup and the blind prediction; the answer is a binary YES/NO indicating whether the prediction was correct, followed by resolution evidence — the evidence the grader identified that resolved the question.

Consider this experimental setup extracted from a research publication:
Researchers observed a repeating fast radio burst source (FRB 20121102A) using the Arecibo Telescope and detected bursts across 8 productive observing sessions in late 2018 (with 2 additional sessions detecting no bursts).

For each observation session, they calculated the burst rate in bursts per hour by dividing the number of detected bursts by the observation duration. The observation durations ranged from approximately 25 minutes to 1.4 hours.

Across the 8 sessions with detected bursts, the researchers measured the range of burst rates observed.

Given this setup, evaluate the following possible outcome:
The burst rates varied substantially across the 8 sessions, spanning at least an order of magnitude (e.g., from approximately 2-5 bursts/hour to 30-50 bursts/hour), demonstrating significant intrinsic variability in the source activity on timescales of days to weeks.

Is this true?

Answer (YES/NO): NO